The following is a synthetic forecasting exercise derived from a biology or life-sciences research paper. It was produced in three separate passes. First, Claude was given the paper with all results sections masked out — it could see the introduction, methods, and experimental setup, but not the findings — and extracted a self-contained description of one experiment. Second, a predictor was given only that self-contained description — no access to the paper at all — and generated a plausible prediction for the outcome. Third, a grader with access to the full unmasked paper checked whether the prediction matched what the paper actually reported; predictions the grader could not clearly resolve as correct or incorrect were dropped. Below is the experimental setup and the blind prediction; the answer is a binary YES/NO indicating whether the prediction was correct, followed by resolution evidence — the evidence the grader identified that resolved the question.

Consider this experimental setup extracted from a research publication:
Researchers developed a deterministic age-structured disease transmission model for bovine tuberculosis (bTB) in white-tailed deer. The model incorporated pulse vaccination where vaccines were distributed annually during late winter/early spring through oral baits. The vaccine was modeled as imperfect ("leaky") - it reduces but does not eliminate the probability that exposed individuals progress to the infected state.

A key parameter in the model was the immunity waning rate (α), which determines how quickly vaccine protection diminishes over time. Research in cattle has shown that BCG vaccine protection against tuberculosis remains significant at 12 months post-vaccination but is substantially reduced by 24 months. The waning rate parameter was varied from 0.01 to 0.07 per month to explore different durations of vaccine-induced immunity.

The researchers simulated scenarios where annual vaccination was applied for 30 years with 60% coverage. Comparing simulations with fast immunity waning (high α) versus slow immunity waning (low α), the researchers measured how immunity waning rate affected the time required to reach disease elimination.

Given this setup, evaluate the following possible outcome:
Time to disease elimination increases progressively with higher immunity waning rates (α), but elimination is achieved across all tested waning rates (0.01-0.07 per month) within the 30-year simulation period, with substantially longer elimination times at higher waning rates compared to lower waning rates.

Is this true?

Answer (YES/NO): NO